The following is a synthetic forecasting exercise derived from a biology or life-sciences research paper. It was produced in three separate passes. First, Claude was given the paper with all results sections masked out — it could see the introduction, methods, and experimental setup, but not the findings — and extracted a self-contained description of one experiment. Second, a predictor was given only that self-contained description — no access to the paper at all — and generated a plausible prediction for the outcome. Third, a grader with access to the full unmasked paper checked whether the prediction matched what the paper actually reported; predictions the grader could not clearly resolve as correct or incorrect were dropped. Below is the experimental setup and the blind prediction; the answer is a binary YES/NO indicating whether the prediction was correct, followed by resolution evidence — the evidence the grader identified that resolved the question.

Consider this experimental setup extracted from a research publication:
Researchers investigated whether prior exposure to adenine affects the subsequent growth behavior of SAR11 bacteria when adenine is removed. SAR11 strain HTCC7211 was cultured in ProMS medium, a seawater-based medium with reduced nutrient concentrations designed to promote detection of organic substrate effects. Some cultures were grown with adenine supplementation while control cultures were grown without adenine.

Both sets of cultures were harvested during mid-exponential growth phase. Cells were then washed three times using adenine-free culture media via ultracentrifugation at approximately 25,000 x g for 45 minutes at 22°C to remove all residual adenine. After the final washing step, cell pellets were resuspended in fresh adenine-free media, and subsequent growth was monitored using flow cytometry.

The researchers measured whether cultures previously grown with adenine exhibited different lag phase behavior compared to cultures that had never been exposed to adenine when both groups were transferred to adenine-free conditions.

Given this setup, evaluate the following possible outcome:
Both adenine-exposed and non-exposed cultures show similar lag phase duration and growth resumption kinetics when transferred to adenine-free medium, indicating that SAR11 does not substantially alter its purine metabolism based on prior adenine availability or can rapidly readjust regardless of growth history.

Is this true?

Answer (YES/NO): NO